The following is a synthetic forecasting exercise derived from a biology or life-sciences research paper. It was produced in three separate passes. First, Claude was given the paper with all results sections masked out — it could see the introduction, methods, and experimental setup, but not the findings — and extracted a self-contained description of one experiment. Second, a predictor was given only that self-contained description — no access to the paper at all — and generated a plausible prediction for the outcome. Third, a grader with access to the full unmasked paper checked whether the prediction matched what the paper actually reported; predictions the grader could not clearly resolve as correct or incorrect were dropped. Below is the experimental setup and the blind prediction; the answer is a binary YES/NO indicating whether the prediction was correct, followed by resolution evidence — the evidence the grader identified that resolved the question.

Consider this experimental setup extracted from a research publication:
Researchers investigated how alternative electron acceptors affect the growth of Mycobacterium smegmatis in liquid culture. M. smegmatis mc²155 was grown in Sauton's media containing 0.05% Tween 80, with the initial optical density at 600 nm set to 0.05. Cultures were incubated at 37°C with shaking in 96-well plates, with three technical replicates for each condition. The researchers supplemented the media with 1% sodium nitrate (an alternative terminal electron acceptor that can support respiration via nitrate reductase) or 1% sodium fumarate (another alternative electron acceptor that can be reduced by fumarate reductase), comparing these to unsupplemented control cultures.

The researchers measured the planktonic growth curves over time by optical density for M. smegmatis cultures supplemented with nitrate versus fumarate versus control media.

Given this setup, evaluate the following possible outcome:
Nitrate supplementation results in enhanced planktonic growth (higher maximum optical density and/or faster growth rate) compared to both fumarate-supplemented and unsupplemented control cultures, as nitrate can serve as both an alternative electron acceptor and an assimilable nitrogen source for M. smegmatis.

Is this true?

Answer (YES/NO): NO